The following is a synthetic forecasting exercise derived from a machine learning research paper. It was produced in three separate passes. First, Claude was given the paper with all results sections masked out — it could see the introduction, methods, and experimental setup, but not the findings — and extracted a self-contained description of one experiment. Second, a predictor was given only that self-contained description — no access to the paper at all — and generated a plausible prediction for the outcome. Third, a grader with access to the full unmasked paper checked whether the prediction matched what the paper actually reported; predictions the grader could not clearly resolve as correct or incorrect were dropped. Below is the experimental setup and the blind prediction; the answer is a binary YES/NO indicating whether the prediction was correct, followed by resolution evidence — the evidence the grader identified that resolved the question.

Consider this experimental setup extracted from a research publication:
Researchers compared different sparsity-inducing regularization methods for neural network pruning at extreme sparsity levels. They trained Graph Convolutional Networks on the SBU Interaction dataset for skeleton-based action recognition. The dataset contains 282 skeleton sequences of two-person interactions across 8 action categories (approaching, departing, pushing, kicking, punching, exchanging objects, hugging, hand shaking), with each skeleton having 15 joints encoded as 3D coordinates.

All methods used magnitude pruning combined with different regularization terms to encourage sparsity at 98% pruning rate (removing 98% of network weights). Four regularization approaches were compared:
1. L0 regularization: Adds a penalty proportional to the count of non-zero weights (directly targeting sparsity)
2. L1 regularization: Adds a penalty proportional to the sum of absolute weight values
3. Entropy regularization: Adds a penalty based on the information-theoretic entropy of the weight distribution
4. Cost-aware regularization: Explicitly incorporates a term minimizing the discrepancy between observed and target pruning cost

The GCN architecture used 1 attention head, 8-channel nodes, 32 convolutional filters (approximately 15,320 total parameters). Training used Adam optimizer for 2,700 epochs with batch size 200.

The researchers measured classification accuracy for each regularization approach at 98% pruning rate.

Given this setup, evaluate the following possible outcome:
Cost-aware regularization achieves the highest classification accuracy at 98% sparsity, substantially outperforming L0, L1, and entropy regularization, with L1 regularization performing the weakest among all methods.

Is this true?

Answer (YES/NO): NO